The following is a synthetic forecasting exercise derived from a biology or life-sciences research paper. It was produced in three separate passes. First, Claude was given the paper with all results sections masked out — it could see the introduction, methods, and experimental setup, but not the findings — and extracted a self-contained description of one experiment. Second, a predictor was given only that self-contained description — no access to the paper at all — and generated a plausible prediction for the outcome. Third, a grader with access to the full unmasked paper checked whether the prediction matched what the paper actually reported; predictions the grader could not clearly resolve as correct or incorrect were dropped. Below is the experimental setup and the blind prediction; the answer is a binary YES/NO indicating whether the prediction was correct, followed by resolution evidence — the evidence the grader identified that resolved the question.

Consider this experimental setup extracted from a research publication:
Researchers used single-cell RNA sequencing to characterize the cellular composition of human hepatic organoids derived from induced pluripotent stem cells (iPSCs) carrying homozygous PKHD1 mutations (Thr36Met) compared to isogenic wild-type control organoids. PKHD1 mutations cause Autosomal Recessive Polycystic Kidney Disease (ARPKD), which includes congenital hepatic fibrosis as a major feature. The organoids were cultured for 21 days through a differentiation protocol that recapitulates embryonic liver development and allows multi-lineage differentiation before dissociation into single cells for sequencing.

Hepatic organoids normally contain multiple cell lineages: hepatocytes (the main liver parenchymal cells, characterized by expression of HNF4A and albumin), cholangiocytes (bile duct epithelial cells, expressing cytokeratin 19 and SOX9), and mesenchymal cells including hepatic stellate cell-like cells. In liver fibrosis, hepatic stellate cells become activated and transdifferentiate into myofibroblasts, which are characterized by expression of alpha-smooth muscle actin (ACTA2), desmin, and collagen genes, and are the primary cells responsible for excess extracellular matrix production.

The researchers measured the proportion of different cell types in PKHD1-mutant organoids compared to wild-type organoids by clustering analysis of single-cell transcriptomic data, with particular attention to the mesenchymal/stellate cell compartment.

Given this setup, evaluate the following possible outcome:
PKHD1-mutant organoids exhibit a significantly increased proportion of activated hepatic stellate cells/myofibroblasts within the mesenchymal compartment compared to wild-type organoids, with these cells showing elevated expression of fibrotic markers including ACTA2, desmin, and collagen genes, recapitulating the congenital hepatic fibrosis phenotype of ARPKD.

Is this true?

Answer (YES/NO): YES